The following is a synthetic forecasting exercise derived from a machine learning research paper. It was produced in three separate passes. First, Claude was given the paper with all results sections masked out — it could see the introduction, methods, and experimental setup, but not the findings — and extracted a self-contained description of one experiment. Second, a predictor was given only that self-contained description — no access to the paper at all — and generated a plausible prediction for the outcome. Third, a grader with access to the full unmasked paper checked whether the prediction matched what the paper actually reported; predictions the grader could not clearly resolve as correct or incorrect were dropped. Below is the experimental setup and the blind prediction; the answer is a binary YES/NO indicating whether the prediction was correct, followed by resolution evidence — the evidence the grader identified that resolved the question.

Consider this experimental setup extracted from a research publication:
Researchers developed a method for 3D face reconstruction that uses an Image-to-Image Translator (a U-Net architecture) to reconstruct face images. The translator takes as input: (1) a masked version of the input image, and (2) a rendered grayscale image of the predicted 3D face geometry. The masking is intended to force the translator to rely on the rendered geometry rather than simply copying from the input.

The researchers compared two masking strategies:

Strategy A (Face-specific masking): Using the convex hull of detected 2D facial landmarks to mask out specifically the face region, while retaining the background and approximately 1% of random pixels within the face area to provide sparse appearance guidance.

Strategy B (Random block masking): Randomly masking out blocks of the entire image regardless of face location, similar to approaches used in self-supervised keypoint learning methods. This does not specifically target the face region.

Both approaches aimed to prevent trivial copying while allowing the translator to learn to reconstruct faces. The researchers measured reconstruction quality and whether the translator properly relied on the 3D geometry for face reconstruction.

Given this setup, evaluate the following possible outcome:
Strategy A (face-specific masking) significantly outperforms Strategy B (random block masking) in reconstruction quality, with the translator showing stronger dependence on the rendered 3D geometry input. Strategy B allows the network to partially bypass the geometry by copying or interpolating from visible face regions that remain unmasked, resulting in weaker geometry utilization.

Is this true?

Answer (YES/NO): YES